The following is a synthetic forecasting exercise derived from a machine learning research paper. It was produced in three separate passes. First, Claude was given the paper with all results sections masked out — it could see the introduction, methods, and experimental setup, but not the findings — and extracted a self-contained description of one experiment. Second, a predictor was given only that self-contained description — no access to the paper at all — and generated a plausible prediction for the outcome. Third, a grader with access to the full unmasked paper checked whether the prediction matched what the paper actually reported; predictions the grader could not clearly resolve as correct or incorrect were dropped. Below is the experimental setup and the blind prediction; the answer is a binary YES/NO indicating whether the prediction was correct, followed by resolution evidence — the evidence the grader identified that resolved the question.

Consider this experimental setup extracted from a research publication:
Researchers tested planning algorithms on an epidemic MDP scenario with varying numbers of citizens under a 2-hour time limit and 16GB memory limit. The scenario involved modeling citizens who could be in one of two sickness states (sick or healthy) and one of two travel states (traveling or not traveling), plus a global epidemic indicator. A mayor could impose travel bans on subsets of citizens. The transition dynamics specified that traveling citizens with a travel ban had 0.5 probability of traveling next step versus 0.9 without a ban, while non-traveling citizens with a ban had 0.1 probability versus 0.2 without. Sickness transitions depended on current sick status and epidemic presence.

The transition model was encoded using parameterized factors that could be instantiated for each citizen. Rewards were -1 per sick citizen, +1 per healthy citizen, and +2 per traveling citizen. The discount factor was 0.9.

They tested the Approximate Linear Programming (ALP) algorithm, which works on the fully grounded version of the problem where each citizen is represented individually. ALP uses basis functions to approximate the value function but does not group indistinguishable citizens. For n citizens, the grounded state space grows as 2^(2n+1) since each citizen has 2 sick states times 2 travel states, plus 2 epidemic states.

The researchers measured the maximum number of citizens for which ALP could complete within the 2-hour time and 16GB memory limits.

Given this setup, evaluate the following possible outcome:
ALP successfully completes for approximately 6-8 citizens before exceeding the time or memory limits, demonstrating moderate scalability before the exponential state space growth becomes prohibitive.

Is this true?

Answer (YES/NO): NO